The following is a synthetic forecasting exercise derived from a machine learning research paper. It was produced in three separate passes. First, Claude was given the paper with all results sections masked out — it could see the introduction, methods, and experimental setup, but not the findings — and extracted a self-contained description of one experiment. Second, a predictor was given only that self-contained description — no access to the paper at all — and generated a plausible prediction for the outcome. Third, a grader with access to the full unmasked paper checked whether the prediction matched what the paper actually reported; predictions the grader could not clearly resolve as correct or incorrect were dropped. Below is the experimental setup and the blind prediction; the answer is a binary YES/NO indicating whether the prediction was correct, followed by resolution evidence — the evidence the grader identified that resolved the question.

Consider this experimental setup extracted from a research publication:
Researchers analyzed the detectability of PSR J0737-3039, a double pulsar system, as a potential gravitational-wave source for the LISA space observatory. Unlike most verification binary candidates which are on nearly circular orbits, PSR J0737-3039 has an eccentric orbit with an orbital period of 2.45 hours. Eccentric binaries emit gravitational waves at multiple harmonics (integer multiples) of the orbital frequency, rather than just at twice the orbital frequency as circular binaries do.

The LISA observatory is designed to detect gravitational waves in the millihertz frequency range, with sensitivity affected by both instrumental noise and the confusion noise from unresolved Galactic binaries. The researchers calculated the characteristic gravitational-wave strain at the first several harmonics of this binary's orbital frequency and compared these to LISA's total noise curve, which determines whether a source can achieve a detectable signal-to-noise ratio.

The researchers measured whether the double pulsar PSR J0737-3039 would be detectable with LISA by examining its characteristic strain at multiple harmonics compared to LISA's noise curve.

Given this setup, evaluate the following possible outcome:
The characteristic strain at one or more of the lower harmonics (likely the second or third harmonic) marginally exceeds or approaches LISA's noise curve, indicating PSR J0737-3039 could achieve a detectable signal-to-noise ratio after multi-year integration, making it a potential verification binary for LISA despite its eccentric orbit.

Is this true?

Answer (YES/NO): NO